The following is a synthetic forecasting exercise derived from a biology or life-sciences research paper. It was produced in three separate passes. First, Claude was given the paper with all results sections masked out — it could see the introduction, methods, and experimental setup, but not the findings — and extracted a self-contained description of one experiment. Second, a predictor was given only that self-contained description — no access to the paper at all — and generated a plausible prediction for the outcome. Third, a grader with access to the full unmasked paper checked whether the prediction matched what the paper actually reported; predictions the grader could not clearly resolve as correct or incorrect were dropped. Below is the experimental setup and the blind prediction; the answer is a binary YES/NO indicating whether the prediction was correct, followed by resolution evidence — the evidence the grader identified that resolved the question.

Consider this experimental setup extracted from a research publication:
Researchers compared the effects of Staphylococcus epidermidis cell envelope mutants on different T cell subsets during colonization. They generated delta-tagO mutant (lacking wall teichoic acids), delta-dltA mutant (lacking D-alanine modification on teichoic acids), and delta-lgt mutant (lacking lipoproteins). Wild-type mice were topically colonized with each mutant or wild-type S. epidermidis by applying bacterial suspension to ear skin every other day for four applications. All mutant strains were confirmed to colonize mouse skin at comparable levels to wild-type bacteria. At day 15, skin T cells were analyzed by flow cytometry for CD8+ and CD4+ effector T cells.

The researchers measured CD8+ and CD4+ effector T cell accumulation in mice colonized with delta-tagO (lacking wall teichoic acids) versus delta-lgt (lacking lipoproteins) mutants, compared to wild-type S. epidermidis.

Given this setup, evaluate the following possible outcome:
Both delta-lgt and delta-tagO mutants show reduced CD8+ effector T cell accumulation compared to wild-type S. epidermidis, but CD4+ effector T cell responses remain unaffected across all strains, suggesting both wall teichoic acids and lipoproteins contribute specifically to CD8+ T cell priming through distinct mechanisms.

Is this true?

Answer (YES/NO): NO